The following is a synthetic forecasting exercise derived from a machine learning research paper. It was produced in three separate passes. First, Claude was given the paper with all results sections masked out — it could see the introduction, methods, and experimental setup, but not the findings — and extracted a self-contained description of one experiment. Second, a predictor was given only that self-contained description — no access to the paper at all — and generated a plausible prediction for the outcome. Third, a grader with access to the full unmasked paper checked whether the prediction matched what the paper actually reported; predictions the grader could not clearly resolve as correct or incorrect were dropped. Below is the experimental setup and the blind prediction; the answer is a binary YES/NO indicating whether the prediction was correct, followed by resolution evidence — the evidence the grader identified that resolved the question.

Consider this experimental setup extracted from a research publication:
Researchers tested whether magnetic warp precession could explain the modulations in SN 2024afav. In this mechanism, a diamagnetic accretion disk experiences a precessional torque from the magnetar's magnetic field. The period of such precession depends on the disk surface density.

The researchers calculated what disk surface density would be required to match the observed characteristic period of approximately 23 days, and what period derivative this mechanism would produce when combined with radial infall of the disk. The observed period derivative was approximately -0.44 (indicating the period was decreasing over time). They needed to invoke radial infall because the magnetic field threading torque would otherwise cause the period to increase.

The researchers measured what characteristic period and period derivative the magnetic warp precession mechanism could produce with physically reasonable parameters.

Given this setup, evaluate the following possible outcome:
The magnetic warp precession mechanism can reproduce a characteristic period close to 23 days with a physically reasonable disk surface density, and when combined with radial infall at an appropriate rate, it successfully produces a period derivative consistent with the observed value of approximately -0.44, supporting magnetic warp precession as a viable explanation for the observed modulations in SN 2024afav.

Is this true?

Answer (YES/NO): NO